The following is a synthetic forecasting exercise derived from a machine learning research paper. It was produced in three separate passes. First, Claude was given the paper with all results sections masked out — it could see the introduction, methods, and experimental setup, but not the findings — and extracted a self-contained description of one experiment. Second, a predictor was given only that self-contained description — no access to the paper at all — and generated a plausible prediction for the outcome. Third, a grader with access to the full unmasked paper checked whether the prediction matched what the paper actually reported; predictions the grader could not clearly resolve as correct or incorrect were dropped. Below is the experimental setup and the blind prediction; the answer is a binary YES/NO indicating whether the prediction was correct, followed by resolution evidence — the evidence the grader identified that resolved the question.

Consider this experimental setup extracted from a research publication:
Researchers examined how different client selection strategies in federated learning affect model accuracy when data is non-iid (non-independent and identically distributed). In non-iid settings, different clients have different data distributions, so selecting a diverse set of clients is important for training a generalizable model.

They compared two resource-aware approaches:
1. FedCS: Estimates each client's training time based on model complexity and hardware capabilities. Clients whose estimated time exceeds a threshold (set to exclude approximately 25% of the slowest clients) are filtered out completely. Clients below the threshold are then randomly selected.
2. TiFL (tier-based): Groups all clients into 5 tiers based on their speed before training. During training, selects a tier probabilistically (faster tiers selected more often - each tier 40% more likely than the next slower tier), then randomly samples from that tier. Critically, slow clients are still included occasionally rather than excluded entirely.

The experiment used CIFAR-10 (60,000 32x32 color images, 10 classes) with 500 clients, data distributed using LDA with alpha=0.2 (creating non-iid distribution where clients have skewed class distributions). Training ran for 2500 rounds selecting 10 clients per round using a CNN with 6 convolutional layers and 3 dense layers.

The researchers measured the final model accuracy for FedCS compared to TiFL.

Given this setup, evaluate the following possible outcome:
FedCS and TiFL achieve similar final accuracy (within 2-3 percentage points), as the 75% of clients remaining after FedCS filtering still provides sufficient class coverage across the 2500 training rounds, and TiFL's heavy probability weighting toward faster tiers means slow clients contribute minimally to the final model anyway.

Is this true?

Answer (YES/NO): NO